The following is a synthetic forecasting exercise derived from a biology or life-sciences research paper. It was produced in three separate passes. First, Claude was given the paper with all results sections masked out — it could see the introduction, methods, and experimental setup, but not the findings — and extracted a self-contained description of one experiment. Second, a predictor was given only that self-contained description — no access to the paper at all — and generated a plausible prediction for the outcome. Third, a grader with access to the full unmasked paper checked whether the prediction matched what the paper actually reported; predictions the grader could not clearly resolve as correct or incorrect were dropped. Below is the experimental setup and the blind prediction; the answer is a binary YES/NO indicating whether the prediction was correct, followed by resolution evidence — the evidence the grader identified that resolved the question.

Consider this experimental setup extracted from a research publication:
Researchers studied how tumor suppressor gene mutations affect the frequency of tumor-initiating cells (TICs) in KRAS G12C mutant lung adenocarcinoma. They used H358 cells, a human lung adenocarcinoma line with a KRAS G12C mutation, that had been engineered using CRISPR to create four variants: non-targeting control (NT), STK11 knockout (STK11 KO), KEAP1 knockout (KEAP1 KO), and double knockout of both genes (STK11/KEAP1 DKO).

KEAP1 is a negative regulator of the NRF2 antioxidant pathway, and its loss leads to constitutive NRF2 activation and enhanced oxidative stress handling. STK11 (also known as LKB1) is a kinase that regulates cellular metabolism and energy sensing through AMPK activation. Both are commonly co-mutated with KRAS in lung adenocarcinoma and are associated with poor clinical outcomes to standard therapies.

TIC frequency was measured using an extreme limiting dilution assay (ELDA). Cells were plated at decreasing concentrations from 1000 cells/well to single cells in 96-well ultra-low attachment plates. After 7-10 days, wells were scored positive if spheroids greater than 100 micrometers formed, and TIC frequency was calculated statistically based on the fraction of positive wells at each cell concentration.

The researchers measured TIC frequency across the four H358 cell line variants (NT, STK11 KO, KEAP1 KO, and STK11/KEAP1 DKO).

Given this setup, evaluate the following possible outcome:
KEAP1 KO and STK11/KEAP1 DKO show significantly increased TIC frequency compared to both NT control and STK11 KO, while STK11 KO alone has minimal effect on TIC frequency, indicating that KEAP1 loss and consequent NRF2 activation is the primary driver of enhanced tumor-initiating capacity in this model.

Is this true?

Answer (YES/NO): YES